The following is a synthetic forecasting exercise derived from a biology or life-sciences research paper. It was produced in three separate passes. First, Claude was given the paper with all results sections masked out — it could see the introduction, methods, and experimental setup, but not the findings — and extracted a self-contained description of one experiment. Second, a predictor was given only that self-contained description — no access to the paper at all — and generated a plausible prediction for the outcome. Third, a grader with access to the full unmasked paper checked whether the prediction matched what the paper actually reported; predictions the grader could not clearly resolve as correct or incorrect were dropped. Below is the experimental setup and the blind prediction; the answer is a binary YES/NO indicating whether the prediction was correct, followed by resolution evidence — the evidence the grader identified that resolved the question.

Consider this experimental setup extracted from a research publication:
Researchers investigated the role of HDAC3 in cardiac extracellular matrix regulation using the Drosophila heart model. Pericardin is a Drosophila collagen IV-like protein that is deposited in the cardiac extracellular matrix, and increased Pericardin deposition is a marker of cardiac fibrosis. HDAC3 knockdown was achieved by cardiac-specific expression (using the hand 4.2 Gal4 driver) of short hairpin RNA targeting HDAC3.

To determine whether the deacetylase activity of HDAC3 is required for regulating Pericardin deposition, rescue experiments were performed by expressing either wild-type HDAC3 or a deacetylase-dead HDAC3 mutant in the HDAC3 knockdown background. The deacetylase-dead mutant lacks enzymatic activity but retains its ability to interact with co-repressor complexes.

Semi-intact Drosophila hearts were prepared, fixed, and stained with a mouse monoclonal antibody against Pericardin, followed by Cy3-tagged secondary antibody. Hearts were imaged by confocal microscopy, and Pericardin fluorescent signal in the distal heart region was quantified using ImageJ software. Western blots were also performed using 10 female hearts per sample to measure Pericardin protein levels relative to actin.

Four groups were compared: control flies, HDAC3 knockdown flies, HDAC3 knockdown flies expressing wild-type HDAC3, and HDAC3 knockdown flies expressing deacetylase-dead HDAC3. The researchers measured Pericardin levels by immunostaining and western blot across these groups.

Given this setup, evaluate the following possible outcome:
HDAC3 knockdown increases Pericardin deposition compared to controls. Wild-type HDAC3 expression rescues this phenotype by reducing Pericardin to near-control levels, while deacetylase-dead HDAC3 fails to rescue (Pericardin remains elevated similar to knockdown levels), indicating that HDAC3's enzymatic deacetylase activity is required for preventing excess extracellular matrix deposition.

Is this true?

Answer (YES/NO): NO